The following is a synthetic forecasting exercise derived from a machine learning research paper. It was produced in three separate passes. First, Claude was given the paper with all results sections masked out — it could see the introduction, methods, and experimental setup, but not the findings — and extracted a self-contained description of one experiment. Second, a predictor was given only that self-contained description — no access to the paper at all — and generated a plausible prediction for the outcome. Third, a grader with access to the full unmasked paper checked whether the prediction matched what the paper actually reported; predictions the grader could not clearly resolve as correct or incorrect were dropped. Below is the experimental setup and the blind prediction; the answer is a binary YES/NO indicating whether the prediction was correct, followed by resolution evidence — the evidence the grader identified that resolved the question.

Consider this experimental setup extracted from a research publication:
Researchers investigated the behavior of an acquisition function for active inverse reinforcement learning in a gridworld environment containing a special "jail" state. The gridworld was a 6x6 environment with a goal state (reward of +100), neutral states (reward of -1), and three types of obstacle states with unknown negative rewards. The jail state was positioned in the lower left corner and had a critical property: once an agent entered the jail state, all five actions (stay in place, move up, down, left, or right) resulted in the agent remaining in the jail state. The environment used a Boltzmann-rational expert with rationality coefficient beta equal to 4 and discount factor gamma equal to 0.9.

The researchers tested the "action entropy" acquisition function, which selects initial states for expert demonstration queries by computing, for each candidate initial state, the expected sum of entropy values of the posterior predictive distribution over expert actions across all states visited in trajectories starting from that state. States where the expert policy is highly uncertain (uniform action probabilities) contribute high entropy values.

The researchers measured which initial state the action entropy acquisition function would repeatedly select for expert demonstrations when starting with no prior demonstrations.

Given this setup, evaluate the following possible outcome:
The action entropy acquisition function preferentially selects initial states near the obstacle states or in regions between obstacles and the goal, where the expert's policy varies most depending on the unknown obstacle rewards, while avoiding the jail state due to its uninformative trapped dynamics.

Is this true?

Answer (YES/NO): NO